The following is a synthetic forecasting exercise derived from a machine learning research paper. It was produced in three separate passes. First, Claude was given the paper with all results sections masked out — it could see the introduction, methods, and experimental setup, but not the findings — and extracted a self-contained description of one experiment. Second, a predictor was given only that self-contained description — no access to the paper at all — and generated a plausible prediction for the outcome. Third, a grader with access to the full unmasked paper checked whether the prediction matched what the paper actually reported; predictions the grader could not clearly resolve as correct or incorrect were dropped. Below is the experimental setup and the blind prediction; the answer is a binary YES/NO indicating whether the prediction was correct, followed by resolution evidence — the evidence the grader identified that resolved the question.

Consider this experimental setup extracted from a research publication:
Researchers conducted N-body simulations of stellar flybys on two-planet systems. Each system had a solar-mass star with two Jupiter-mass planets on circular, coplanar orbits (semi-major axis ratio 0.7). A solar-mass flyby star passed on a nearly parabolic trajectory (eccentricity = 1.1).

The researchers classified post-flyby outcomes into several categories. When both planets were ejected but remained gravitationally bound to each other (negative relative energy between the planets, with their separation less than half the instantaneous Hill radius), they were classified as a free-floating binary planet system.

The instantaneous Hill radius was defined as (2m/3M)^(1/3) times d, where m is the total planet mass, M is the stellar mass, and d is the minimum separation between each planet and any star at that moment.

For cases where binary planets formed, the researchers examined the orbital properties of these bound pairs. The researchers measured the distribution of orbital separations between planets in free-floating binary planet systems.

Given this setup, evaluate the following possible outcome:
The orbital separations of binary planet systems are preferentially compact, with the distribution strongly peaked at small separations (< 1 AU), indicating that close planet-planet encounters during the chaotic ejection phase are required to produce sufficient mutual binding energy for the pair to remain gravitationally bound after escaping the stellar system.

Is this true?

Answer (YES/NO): NO